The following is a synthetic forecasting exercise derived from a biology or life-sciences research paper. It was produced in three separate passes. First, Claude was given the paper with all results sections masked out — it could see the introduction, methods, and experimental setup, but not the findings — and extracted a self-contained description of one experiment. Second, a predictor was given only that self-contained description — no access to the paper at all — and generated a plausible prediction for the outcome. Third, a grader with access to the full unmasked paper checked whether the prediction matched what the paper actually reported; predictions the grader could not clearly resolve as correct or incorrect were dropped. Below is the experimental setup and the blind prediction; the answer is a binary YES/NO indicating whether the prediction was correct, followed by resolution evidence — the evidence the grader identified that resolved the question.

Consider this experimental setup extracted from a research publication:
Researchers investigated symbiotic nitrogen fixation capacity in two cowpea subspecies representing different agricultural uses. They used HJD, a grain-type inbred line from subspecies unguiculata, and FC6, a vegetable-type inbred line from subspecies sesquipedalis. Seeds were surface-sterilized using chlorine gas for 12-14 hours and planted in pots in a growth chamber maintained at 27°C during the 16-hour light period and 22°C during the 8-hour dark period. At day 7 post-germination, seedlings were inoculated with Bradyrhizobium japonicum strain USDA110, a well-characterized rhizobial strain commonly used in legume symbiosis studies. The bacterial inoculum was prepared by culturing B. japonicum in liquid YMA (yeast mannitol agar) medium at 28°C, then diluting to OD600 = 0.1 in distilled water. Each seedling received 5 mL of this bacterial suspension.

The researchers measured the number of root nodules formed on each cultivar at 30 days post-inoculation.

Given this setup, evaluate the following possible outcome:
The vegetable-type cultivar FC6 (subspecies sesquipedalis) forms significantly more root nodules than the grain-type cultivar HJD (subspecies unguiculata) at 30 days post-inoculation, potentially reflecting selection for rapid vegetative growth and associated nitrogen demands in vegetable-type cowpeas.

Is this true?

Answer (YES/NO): YES